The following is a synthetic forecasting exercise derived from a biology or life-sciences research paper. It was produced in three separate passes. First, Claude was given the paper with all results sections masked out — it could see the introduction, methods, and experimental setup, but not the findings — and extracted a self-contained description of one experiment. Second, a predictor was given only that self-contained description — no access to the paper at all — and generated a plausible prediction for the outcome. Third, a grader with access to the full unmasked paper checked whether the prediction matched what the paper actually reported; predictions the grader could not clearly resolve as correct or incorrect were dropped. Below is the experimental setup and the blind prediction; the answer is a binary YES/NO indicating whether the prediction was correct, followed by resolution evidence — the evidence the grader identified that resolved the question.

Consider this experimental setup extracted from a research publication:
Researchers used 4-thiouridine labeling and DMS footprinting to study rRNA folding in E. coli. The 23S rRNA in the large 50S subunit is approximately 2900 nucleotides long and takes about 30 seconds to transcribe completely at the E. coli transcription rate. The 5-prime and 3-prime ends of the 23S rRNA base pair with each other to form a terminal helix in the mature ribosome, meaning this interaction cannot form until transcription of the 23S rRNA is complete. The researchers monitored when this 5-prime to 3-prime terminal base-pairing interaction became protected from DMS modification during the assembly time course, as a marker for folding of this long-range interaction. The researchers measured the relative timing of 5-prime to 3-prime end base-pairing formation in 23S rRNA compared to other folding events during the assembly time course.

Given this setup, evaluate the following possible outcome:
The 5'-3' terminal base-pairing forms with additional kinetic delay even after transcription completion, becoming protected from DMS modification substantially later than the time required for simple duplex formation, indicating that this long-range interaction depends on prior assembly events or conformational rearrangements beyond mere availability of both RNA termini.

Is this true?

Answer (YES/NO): YES